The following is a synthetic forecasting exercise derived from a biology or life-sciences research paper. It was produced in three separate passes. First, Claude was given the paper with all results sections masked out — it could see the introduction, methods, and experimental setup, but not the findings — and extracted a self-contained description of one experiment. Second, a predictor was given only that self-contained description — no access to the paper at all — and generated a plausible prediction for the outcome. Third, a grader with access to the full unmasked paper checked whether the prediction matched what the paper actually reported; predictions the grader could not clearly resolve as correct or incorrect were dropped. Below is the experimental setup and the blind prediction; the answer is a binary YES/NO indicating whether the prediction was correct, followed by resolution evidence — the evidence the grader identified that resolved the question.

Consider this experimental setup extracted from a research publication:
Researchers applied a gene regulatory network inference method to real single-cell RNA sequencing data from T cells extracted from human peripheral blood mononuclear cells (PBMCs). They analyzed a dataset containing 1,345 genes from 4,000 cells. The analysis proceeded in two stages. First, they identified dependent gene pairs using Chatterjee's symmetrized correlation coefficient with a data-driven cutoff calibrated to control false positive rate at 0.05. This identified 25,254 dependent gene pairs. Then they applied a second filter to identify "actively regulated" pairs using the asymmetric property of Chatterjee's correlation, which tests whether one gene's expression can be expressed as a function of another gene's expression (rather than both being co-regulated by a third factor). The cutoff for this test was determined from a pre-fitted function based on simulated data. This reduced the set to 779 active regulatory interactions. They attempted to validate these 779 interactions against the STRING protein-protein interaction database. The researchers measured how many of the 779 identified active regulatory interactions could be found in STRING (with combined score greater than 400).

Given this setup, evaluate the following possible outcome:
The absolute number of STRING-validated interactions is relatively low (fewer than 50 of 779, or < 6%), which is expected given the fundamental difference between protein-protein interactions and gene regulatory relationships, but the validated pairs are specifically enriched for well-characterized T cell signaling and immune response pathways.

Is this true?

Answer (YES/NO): NO